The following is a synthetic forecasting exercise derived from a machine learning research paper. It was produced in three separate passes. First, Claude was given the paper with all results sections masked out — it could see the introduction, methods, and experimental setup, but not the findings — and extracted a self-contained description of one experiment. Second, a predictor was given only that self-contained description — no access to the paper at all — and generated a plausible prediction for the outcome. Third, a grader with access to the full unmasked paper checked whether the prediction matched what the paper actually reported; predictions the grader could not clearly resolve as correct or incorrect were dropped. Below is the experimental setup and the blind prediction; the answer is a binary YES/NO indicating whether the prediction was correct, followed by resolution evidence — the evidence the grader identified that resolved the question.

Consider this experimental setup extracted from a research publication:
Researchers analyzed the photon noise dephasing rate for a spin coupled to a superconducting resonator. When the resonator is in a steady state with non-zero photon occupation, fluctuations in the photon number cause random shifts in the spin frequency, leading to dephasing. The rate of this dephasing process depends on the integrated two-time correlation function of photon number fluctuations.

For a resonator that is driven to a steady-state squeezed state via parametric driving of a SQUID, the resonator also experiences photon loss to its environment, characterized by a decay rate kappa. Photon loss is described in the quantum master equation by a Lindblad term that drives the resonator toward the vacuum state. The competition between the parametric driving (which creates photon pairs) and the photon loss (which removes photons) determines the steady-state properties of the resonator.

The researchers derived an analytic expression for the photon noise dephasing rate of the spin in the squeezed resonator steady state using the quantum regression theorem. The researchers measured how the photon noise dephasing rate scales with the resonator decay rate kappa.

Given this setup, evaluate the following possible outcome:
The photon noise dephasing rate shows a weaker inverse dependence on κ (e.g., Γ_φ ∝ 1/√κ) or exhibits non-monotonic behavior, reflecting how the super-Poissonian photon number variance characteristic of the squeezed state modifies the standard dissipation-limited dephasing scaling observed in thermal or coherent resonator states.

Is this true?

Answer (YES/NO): NO